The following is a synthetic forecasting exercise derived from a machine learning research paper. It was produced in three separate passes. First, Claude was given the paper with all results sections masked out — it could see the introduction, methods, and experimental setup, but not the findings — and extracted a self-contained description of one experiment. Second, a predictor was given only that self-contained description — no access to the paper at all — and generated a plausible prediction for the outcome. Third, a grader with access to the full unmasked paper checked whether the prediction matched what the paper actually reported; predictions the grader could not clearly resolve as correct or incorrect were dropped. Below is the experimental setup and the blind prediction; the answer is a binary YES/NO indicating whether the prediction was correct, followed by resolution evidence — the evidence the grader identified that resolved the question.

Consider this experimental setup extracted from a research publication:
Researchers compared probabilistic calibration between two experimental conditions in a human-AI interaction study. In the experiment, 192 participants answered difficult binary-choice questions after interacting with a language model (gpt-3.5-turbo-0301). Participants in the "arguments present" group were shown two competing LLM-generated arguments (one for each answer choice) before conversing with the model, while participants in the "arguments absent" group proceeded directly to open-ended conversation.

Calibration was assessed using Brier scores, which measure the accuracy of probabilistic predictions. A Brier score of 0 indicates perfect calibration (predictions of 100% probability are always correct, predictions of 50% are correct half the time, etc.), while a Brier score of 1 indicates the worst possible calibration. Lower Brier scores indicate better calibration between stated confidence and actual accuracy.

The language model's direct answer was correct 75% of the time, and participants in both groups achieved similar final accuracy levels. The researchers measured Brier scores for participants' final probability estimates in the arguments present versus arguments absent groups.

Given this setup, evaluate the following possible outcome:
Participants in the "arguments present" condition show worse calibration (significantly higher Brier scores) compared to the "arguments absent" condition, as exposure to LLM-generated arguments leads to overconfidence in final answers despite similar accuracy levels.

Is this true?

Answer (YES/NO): NO